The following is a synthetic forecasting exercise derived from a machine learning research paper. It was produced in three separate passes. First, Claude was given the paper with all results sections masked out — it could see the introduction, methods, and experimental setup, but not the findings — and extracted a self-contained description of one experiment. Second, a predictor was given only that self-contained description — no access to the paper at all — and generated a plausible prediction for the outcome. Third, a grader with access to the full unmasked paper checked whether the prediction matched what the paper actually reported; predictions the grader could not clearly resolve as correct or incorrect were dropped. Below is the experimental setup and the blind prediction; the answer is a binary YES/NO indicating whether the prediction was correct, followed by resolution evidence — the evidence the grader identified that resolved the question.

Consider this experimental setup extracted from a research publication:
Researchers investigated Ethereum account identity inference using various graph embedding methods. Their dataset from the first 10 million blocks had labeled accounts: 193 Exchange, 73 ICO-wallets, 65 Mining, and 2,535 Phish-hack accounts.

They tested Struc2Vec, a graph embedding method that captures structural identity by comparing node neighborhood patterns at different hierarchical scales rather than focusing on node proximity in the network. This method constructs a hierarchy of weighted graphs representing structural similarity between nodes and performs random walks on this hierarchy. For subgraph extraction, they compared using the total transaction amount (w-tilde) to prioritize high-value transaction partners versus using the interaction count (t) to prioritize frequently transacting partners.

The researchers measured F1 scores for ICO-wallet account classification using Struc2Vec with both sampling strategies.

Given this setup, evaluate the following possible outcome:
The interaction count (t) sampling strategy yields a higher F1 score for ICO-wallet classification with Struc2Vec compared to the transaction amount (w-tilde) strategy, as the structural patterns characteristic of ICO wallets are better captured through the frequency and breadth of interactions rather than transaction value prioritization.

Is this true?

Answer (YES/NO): YES